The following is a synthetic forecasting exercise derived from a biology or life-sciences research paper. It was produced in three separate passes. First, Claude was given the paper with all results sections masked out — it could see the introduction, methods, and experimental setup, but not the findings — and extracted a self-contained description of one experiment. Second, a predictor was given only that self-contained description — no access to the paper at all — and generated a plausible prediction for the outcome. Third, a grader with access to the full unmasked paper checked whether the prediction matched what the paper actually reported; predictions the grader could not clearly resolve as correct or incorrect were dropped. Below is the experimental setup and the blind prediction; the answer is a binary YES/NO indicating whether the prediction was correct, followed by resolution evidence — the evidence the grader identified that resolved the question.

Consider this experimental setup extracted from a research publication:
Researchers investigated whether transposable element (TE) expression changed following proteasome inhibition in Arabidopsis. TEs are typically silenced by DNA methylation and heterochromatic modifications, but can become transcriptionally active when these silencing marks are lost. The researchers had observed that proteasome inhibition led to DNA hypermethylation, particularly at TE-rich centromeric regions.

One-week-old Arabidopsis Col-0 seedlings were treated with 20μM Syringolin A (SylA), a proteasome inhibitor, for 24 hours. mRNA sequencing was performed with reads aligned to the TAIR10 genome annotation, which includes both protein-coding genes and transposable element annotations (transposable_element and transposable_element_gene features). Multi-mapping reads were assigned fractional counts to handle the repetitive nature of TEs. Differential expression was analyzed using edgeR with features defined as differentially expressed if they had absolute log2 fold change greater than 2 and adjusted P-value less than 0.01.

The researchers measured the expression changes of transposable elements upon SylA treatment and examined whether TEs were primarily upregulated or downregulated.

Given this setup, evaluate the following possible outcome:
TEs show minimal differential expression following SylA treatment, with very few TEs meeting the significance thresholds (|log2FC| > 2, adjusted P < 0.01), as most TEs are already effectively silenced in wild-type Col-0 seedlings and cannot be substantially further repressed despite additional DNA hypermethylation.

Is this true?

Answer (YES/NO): NO